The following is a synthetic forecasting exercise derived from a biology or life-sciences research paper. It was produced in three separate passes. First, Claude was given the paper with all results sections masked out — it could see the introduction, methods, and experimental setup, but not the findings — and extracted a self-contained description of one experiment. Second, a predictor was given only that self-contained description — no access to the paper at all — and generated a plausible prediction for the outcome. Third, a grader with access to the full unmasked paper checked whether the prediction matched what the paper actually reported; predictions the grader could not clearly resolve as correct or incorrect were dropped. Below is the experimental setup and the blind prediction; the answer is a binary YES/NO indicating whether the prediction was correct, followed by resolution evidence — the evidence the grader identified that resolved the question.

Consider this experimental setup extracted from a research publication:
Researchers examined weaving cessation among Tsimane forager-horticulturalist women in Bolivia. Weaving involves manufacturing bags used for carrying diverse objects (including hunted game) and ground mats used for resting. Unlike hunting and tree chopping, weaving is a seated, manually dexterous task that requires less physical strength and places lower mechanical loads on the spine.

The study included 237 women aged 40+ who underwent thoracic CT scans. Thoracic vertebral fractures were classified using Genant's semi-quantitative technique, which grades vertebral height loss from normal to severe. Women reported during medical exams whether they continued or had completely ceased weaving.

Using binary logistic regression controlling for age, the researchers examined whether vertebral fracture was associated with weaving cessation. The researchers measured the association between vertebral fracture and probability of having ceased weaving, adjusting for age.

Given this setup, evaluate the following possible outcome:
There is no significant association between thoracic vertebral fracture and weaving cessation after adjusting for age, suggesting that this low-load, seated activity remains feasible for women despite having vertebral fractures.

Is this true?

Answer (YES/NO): YES